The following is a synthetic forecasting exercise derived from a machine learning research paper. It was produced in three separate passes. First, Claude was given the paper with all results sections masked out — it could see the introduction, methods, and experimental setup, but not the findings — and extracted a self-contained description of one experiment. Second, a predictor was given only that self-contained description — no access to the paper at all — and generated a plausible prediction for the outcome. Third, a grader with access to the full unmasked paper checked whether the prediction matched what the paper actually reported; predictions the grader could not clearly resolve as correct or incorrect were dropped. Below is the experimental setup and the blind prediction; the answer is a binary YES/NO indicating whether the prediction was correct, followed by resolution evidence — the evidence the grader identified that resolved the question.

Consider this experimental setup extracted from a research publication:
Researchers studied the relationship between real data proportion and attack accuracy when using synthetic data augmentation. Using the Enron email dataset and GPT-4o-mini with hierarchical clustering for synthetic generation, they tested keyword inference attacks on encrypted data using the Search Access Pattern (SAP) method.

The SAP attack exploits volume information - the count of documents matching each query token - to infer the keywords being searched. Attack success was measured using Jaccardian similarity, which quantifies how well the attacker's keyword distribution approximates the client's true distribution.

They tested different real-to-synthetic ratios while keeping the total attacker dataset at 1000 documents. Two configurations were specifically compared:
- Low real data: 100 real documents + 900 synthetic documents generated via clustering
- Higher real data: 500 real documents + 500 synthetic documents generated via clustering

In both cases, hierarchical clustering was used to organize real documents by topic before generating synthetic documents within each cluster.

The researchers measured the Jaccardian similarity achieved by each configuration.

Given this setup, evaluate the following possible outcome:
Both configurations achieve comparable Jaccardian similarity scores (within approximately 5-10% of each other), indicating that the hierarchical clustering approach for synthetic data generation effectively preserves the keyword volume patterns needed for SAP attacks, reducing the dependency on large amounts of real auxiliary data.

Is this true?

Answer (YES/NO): NO